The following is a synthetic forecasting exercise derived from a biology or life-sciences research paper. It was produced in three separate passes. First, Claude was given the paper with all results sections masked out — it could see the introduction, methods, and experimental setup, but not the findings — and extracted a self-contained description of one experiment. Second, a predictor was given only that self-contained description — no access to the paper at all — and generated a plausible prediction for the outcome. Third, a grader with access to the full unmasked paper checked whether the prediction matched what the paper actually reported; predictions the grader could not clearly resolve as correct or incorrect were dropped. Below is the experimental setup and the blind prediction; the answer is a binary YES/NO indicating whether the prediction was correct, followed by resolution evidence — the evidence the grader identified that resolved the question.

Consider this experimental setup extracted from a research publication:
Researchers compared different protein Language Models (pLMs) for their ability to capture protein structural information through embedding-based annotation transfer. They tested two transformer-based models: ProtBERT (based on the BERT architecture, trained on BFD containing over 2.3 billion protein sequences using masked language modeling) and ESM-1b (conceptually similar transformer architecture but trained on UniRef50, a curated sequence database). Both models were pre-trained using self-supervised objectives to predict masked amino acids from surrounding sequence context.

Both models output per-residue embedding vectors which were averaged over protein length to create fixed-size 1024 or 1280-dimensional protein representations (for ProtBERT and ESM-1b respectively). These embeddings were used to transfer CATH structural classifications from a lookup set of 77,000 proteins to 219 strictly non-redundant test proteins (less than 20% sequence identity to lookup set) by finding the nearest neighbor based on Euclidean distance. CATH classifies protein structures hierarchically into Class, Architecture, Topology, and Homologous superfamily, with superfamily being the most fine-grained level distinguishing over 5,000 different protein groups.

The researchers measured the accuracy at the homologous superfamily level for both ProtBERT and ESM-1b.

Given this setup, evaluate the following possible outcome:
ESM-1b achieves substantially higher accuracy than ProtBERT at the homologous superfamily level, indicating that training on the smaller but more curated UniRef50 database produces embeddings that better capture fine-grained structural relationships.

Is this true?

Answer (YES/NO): YES